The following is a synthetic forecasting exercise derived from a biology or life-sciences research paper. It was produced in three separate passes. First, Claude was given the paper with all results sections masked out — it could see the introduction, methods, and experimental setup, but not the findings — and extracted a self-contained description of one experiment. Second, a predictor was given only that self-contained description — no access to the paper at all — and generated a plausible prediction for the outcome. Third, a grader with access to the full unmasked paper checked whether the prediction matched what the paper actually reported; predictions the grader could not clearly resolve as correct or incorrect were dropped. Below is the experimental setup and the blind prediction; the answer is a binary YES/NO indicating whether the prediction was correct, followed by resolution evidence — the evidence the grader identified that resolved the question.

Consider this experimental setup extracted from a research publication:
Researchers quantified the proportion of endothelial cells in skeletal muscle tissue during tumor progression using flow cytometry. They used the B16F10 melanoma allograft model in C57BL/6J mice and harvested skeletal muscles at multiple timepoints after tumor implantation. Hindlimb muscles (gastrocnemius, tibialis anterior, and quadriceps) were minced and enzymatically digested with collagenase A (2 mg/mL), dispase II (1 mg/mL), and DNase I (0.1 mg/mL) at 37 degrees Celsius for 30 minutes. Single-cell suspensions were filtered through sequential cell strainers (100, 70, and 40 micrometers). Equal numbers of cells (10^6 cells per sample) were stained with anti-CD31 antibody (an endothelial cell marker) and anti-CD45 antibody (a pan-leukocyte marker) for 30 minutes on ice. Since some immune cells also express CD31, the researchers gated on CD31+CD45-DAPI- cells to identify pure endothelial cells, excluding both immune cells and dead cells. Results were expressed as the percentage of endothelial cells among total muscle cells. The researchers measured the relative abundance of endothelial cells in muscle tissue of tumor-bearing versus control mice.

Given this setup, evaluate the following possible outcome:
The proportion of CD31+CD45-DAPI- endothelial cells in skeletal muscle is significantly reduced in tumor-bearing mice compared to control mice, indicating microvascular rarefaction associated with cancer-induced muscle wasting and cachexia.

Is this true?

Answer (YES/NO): YES